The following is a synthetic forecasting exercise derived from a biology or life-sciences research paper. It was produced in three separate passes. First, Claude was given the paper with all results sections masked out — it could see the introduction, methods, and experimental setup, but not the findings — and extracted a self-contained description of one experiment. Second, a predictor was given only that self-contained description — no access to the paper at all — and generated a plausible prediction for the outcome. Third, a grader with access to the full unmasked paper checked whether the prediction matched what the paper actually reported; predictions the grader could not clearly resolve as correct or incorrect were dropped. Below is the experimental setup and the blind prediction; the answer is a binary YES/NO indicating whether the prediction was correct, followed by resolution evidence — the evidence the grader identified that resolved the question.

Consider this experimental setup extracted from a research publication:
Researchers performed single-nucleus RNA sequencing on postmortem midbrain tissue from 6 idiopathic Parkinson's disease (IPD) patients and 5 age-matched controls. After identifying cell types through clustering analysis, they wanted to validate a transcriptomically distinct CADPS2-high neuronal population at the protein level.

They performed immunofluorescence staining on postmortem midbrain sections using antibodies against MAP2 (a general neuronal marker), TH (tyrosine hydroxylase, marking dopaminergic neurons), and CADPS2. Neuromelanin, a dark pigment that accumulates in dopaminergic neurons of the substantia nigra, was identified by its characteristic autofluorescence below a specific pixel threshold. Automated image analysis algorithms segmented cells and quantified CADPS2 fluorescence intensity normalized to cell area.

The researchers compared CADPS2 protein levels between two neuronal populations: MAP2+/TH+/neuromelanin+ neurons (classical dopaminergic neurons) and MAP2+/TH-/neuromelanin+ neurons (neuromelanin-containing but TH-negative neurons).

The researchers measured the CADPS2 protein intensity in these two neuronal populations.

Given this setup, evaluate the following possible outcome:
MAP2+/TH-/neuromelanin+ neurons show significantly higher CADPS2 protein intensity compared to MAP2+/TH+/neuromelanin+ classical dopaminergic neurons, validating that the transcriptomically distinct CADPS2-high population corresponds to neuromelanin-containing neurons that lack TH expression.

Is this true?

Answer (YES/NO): YES